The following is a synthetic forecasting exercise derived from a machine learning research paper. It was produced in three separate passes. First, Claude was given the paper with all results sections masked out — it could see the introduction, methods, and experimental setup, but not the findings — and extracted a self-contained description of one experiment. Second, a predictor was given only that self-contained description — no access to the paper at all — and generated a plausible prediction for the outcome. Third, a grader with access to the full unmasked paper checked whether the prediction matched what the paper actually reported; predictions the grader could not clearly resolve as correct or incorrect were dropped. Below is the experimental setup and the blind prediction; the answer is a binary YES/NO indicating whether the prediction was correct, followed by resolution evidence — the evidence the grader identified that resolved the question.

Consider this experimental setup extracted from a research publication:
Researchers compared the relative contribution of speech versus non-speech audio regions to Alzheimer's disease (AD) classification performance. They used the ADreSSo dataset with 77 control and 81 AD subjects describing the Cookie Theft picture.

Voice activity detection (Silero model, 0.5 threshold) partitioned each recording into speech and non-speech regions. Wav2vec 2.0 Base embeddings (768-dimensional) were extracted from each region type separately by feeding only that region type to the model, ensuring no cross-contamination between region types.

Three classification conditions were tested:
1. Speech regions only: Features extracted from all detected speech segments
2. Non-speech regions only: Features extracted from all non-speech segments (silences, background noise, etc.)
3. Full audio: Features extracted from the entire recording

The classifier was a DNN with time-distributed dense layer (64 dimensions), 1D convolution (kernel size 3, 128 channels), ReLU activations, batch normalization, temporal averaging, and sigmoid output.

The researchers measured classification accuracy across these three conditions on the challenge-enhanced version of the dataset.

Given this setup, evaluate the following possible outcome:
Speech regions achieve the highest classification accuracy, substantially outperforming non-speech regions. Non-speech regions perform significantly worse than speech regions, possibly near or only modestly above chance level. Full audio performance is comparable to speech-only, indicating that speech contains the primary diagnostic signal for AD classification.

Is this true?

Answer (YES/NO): NO